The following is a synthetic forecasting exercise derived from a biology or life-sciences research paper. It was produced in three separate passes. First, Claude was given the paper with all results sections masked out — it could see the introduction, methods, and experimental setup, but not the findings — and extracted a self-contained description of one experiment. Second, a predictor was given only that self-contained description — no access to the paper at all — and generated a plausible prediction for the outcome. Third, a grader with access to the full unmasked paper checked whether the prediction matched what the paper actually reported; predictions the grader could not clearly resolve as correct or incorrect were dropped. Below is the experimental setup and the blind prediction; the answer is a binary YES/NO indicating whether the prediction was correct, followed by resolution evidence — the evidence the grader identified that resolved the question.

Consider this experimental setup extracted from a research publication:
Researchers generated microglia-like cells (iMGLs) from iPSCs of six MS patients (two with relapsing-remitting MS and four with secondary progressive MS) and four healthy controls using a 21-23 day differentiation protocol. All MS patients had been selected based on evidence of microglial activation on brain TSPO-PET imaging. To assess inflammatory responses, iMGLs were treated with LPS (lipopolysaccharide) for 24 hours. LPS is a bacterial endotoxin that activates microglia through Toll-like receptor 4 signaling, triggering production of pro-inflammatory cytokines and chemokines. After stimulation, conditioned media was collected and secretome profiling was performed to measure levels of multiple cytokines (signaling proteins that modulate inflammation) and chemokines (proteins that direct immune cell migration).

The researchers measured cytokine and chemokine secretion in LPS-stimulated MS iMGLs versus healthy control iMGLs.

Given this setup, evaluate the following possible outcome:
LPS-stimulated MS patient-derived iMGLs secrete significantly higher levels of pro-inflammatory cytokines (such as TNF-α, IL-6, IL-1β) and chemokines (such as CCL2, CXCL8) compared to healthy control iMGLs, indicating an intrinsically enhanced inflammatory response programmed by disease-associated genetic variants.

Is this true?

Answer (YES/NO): NO